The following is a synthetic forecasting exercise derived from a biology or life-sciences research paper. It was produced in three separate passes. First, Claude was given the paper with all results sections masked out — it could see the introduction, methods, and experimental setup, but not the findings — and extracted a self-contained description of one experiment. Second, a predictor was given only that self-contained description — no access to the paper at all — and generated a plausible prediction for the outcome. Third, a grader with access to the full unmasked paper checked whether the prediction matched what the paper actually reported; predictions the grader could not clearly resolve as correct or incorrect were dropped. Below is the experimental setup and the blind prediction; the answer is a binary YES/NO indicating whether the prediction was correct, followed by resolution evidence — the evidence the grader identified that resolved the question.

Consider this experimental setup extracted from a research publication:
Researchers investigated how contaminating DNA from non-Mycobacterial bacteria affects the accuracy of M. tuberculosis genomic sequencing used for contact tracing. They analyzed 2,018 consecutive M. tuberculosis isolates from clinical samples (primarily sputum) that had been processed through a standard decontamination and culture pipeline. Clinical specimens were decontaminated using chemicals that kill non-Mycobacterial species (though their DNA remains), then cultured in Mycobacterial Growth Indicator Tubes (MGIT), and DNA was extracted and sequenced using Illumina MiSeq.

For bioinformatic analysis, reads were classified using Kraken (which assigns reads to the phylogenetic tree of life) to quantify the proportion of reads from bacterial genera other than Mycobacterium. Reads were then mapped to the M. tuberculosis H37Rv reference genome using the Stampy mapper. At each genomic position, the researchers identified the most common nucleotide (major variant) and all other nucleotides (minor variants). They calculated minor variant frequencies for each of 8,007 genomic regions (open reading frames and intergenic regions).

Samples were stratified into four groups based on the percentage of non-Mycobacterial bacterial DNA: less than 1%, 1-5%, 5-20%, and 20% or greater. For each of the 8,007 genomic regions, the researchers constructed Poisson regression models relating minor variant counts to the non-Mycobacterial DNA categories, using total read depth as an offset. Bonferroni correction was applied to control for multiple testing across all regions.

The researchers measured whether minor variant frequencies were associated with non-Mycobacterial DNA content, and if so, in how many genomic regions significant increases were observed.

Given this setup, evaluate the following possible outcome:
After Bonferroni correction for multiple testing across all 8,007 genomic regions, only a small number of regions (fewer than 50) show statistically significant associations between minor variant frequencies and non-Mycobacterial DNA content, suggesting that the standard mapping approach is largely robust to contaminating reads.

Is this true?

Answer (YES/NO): NO